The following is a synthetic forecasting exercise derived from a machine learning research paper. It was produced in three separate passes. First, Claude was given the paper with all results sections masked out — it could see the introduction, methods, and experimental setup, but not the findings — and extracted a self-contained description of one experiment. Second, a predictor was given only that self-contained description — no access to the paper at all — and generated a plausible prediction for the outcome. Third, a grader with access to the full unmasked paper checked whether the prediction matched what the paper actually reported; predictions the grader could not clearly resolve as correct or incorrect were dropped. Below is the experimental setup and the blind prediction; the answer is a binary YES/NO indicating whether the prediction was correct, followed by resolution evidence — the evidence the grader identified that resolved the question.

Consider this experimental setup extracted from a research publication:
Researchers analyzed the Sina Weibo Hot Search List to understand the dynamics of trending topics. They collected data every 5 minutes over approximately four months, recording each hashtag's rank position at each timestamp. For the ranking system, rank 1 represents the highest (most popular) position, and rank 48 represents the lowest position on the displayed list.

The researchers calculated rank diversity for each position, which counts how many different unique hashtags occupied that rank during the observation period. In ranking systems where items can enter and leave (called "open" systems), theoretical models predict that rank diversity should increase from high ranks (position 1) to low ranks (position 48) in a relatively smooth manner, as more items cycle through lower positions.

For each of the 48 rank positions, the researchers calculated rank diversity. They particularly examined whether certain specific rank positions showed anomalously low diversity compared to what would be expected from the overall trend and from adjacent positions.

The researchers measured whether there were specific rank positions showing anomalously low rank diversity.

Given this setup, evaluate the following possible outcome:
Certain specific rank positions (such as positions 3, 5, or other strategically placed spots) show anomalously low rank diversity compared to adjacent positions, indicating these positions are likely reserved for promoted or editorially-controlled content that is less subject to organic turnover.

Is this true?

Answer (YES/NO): YES